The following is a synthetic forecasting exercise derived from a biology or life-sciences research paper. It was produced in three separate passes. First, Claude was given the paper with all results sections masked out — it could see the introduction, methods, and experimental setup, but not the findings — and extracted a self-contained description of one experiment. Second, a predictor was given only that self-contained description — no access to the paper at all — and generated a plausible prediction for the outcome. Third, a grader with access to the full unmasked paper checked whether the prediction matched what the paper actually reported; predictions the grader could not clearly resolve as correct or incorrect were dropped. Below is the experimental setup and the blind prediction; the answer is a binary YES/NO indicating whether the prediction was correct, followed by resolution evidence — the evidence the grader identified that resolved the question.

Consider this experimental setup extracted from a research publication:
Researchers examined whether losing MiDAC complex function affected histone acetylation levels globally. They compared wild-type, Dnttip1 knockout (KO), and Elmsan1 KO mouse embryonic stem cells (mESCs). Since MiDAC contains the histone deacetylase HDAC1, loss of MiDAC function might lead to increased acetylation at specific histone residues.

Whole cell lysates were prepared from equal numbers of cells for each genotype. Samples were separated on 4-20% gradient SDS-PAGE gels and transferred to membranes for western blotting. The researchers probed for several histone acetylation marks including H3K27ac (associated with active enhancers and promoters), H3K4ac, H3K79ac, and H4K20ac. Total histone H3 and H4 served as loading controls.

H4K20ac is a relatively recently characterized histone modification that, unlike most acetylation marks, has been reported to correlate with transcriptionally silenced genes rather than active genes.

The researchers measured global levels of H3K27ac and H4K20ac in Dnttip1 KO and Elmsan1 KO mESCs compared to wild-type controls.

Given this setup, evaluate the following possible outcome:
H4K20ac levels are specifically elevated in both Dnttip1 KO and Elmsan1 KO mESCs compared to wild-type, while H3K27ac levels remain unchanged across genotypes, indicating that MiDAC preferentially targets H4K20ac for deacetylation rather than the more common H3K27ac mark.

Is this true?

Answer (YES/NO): YES